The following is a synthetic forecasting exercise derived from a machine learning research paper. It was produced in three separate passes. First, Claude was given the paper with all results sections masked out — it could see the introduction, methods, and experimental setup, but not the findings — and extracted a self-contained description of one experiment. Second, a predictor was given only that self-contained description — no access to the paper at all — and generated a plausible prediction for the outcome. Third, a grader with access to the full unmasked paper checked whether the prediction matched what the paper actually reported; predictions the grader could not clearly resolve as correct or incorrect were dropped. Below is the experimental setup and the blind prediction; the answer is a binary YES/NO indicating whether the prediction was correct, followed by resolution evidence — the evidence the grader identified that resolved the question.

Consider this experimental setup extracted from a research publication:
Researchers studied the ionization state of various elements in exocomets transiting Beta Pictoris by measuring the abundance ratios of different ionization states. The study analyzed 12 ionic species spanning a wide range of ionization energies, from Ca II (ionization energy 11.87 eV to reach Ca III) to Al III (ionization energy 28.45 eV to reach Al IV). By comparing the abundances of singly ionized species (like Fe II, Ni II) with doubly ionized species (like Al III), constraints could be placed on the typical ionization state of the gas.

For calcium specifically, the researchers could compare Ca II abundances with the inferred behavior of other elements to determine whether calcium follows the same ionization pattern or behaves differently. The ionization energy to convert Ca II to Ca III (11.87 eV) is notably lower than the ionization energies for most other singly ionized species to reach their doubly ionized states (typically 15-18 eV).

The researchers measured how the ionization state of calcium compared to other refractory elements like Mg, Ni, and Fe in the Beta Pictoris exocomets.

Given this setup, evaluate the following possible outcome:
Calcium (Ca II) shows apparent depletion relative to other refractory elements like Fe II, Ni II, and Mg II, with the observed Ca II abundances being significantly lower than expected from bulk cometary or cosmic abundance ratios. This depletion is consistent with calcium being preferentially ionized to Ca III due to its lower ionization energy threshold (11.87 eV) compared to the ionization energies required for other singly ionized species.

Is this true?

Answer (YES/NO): YES